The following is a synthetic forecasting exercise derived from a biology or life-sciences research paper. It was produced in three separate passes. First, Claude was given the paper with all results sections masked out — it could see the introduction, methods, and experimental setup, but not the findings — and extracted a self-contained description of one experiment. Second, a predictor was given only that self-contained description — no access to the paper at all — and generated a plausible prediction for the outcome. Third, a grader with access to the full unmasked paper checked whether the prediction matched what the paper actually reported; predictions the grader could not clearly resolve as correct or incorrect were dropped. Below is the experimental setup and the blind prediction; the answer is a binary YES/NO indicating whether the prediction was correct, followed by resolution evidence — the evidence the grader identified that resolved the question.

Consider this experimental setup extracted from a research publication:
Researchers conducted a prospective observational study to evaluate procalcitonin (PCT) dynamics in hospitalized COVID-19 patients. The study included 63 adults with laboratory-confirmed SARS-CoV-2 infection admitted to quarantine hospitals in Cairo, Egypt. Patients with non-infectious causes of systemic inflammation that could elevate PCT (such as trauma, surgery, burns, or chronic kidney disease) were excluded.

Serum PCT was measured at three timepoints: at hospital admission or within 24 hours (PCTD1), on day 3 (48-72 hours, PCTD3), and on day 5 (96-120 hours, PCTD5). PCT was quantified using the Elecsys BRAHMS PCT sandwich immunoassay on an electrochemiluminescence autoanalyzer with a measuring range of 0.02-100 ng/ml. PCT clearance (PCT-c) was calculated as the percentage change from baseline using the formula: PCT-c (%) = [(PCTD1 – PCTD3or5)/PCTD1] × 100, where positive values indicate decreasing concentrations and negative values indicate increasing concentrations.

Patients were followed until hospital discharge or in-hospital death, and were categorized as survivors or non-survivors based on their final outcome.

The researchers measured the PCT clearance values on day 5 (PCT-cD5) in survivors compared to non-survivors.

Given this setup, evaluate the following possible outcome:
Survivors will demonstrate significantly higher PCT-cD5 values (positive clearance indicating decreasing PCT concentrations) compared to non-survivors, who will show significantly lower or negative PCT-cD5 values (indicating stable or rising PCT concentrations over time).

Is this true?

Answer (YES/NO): YES